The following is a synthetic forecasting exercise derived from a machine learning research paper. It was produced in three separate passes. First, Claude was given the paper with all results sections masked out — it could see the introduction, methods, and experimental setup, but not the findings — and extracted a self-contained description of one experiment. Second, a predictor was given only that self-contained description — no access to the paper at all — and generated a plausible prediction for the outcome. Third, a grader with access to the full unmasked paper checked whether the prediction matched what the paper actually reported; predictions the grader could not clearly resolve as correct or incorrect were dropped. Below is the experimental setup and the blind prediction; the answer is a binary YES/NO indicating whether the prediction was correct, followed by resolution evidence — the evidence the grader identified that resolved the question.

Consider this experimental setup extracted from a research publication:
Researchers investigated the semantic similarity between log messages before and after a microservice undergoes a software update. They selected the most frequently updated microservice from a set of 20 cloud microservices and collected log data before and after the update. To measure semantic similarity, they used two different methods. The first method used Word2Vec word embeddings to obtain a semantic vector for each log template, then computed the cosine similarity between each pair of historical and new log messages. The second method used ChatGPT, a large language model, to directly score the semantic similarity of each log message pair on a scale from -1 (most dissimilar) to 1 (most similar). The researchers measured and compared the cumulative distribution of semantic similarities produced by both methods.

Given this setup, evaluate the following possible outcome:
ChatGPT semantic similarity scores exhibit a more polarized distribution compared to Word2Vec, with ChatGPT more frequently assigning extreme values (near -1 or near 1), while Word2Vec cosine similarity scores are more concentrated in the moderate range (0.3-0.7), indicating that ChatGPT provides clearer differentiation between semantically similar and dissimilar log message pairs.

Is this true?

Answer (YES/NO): NO